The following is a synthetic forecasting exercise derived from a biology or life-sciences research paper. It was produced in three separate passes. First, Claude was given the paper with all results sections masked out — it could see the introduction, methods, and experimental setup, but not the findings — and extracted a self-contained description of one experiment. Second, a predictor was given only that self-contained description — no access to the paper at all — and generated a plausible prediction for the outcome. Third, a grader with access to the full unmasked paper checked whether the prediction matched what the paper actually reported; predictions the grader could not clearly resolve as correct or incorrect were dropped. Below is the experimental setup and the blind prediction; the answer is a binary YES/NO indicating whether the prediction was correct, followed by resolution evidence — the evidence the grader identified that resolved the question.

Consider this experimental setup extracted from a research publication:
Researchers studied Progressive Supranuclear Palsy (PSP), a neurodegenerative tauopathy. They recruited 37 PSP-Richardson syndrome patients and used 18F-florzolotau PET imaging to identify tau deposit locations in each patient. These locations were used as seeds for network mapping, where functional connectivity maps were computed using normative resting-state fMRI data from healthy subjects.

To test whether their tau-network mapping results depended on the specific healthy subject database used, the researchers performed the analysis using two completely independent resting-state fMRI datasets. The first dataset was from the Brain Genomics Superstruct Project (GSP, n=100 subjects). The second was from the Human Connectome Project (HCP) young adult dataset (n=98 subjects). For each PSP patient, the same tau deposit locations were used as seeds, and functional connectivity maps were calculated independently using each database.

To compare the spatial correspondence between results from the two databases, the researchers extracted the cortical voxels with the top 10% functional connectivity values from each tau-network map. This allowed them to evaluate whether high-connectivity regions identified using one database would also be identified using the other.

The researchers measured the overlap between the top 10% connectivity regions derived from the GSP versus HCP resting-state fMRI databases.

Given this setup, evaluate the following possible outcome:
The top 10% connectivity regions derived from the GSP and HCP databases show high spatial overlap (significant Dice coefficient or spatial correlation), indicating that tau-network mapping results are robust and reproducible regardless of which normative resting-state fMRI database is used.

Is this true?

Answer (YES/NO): YES